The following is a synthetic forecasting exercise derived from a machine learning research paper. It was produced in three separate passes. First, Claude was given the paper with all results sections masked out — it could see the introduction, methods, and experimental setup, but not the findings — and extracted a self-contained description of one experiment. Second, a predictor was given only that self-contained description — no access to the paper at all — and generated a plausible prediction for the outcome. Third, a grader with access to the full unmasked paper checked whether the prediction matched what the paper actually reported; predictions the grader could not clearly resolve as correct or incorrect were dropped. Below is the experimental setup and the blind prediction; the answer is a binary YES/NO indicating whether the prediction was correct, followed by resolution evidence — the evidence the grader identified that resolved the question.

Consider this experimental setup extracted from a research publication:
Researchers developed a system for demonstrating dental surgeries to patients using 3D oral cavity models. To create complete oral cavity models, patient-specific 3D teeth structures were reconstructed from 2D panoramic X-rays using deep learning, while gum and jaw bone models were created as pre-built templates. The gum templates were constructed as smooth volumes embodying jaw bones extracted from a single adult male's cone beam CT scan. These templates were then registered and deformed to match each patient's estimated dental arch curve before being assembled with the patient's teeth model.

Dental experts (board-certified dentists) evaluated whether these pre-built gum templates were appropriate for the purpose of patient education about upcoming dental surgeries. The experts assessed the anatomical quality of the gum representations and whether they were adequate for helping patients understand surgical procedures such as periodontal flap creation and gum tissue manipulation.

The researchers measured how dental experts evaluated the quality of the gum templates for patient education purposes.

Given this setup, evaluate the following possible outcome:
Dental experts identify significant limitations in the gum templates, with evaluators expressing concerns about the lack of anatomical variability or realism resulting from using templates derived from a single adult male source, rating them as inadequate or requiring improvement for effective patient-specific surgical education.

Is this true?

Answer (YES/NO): NO